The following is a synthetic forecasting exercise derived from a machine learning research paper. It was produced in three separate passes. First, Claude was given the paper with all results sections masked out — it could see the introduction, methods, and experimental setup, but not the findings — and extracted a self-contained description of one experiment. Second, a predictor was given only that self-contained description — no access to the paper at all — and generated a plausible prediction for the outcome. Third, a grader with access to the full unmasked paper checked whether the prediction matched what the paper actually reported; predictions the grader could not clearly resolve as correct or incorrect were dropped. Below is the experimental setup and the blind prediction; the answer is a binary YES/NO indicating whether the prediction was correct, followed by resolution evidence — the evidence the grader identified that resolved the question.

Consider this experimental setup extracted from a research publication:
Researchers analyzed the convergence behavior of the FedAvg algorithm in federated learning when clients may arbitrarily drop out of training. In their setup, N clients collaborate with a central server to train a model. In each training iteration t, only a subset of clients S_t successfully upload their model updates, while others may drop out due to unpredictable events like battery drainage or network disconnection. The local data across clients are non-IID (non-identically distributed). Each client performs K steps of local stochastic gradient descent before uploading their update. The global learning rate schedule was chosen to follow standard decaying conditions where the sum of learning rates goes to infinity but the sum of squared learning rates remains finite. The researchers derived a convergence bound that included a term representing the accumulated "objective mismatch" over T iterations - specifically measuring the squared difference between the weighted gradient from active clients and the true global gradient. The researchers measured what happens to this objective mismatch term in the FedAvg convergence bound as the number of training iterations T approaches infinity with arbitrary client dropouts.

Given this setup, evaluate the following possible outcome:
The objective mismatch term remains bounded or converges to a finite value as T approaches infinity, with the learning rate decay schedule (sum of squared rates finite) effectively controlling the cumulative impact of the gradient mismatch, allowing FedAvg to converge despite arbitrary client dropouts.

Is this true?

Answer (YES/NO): NO